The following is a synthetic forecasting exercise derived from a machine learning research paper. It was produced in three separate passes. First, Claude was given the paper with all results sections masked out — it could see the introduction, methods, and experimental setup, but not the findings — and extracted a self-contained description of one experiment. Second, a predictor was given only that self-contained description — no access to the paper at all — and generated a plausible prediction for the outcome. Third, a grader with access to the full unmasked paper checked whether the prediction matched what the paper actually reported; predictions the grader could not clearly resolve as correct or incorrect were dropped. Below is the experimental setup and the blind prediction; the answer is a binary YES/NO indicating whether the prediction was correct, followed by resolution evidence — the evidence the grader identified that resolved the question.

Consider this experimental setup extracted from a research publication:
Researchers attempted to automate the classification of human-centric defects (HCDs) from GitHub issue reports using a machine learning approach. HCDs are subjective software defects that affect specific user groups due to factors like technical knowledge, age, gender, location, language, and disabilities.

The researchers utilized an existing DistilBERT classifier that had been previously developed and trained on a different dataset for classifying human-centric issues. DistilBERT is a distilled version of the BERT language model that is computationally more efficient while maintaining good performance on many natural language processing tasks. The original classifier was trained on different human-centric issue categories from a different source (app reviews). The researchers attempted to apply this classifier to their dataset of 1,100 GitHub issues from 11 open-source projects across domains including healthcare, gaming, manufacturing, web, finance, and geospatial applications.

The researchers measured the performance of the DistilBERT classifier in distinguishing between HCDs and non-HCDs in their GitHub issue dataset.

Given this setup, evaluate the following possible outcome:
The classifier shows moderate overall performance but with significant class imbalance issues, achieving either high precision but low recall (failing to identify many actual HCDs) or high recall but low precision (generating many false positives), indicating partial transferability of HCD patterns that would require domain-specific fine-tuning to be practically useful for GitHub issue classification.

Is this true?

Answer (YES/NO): NO